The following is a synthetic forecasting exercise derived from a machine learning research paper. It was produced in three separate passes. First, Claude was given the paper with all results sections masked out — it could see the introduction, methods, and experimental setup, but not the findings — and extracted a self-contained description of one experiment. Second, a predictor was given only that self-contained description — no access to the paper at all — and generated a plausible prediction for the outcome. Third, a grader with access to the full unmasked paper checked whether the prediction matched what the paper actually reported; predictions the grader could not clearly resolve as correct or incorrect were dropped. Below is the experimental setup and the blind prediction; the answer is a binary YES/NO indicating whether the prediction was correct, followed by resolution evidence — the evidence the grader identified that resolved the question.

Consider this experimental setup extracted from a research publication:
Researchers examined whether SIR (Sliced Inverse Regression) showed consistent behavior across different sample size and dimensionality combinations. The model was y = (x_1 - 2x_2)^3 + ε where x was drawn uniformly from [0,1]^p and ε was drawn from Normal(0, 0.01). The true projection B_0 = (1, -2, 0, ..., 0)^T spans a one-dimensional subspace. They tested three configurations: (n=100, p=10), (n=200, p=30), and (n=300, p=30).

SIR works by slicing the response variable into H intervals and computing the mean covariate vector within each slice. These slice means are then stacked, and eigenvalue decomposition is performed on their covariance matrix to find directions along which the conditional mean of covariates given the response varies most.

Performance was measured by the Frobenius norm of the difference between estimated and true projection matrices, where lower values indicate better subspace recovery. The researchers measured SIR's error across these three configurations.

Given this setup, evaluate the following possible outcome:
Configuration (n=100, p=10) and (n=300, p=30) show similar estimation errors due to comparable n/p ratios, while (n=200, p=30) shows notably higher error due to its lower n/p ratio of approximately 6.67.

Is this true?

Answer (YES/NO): YES